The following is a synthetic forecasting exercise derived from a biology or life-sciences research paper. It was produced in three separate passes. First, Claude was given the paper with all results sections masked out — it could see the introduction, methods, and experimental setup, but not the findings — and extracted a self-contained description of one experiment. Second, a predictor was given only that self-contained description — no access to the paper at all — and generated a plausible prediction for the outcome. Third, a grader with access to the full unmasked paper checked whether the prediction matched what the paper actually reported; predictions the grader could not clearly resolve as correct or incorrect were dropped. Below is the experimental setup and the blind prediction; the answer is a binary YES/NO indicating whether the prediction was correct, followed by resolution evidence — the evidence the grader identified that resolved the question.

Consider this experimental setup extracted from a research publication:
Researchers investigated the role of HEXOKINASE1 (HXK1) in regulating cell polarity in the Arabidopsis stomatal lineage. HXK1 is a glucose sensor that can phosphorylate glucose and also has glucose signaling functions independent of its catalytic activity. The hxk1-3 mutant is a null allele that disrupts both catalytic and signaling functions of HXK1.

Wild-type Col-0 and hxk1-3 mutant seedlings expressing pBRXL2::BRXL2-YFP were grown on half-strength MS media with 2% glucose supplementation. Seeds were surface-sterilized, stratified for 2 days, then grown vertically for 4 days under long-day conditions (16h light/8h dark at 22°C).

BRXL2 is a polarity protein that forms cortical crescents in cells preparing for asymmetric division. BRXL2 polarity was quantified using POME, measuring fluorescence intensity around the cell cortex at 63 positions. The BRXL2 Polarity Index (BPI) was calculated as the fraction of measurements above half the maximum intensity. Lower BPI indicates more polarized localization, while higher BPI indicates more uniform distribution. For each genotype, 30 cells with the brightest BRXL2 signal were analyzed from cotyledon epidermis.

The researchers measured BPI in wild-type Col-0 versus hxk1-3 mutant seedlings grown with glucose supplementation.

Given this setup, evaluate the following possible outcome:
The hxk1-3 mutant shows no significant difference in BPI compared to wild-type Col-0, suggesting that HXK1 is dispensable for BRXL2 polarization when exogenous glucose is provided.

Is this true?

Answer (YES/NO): YES